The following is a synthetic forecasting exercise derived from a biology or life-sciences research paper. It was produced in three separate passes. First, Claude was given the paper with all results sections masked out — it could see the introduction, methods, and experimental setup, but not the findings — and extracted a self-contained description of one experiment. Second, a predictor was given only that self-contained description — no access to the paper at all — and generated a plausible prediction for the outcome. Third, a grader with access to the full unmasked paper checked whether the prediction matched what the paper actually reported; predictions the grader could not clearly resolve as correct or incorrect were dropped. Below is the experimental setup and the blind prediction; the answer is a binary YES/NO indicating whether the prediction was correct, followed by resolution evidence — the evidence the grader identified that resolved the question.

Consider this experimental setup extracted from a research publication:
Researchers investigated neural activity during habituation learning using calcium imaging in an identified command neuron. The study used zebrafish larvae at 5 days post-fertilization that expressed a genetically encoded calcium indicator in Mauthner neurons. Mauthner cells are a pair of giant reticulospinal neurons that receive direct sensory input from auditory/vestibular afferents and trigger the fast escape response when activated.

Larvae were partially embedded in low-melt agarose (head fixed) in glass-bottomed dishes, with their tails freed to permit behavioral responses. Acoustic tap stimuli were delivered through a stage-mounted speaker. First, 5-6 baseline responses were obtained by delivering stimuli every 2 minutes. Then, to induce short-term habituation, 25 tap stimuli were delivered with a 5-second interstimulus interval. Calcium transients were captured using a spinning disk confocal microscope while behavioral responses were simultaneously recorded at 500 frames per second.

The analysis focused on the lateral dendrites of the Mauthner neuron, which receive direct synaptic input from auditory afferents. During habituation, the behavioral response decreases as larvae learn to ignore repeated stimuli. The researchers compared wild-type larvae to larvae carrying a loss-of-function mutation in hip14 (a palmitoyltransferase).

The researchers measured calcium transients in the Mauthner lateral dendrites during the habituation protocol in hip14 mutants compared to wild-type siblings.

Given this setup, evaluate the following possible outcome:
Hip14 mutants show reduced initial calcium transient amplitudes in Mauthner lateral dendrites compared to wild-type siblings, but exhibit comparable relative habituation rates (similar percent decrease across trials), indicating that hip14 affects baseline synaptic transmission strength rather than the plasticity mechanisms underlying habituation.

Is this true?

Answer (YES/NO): NO